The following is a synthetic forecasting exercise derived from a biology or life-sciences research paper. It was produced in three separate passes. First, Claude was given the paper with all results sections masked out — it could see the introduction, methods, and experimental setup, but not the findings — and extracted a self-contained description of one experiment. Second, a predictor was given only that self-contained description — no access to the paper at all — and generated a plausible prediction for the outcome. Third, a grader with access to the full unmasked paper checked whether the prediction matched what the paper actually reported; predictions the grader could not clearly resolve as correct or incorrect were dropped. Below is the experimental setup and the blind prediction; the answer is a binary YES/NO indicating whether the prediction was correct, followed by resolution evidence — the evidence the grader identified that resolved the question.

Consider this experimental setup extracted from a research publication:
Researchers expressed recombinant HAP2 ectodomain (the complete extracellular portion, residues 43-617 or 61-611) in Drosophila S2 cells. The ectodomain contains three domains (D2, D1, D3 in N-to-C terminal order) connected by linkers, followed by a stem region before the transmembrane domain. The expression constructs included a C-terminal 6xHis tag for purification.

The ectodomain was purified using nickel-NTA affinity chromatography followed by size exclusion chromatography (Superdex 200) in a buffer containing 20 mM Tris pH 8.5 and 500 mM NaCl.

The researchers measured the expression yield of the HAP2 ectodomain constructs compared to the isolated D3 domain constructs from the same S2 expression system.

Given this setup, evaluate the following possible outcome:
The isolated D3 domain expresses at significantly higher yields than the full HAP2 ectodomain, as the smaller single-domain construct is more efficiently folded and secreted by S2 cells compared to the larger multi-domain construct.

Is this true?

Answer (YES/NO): YES